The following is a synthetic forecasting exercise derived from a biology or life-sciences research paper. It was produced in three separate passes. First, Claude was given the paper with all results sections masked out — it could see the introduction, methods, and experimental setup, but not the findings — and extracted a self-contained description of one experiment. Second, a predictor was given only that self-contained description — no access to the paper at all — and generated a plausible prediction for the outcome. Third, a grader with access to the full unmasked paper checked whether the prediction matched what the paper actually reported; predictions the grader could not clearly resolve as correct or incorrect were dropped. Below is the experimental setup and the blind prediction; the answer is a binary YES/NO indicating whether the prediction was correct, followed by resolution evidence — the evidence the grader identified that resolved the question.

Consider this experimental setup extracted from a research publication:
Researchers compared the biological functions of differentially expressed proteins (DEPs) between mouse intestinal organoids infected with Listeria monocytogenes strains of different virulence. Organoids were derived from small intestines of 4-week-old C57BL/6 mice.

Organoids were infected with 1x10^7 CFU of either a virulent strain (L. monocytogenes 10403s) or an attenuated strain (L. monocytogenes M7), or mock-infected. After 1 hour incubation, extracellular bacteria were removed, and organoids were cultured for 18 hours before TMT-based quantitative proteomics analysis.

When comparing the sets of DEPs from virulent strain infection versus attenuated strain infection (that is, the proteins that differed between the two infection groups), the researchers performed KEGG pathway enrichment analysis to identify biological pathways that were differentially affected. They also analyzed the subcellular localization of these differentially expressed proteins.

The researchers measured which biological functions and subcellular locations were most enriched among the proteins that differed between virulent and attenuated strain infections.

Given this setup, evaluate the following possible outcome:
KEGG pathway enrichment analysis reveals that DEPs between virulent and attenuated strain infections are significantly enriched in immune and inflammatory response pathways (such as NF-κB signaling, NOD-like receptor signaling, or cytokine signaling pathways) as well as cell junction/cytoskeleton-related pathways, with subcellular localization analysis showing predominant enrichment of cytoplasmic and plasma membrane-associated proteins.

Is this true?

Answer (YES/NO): NO